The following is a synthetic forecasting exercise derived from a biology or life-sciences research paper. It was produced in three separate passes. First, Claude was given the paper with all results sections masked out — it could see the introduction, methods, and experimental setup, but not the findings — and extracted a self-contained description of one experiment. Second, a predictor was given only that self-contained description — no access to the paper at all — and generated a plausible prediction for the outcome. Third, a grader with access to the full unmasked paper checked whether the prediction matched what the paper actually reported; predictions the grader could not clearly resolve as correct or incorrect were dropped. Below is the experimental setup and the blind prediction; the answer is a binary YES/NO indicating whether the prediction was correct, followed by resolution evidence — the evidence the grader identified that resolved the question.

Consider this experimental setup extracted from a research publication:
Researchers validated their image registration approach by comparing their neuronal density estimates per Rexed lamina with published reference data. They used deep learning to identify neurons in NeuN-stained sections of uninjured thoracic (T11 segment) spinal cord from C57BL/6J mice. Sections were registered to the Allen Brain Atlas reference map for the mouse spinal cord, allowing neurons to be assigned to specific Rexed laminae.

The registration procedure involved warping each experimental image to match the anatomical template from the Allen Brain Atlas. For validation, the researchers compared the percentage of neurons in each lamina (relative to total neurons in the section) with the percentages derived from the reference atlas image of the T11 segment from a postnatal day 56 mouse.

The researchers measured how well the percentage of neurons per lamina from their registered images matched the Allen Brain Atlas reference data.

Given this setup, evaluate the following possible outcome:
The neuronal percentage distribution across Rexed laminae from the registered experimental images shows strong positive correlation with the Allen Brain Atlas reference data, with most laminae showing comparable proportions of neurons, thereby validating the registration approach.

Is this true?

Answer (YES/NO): YES